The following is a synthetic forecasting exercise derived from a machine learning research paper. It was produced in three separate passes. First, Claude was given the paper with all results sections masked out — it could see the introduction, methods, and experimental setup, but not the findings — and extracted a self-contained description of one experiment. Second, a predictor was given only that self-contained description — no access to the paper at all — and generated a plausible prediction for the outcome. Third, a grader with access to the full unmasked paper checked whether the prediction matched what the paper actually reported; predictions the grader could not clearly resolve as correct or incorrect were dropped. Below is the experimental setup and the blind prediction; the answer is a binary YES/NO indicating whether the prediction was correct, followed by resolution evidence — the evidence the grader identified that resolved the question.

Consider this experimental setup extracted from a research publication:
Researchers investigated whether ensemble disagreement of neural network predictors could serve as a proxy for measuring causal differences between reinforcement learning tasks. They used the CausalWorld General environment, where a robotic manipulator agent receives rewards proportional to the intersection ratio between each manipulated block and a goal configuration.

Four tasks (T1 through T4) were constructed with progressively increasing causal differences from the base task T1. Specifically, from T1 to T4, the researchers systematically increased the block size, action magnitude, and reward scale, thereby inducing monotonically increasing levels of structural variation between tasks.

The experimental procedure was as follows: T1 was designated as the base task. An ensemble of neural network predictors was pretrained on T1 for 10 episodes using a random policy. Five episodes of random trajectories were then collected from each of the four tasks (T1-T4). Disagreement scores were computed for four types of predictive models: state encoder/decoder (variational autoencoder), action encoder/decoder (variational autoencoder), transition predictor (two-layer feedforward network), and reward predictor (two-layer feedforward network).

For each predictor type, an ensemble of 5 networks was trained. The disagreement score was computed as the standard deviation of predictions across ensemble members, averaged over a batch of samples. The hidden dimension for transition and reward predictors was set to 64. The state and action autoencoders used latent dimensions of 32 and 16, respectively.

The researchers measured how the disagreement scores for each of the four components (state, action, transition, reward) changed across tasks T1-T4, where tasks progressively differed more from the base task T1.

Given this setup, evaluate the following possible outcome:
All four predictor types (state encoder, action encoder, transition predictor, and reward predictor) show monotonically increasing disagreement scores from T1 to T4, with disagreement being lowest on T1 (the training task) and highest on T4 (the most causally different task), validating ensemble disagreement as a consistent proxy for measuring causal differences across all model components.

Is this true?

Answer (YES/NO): NO